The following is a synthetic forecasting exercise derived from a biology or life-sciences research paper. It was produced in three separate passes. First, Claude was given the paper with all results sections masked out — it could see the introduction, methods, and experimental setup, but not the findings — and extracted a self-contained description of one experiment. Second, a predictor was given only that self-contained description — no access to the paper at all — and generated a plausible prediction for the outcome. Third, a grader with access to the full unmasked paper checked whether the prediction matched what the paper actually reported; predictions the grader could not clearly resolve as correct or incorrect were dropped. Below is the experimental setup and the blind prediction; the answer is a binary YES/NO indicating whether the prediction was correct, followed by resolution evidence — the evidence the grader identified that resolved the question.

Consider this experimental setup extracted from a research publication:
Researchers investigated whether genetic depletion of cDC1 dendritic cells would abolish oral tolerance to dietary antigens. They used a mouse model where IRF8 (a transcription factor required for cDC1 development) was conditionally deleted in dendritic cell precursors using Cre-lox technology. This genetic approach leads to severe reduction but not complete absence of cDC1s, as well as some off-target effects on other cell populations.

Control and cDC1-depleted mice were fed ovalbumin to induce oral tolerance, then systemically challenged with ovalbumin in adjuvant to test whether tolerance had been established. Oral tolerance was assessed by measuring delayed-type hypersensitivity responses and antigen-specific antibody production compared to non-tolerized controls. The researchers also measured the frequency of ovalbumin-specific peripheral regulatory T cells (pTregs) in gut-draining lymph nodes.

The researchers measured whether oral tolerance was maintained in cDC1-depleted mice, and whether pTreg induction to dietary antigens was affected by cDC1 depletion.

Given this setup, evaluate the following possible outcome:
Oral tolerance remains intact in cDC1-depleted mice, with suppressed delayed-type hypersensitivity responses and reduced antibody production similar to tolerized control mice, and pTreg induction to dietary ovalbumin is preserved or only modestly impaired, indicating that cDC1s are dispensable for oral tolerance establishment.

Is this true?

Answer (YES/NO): YES